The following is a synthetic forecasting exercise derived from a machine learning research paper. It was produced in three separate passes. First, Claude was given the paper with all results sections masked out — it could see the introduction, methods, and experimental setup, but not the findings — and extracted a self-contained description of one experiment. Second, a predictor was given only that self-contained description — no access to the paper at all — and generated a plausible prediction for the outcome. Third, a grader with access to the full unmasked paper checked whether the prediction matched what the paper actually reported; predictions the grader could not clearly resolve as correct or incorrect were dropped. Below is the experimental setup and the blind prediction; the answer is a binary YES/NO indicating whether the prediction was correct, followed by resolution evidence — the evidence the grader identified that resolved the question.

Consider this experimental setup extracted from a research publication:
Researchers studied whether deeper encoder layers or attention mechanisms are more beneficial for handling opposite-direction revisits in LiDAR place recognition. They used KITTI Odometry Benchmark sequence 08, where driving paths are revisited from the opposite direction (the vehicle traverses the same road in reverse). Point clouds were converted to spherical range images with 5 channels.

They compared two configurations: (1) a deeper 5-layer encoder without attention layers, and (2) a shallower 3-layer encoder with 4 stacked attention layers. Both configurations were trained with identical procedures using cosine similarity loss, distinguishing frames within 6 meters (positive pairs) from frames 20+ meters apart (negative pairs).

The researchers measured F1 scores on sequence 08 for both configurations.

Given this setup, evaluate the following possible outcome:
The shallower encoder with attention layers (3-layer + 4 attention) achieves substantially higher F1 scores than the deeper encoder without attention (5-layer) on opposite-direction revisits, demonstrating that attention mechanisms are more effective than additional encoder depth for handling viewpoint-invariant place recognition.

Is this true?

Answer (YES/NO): NO